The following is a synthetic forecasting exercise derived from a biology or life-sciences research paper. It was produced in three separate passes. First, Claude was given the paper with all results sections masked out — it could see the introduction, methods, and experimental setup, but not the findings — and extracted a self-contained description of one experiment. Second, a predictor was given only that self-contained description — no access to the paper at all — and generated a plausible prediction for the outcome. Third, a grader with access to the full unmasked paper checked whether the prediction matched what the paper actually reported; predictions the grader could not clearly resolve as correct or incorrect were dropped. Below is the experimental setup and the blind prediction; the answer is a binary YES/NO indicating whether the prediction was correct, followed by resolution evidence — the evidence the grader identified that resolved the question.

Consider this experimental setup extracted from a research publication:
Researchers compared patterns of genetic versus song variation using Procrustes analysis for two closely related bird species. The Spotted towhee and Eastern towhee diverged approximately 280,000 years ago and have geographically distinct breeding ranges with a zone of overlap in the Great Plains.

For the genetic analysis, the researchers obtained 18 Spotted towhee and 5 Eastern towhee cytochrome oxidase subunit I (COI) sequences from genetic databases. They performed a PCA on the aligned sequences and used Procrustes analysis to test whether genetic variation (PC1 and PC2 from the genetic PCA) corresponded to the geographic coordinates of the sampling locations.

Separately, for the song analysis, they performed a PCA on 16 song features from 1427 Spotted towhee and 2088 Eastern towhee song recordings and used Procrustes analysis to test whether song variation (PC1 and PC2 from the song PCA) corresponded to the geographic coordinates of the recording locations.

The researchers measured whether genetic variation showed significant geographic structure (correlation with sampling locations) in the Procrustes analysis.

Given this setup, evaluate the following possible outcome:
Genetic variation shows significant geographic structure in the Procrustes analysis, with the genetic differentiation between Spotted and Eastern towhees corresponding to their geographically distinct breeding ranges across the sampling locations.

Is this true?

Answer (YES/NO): YES